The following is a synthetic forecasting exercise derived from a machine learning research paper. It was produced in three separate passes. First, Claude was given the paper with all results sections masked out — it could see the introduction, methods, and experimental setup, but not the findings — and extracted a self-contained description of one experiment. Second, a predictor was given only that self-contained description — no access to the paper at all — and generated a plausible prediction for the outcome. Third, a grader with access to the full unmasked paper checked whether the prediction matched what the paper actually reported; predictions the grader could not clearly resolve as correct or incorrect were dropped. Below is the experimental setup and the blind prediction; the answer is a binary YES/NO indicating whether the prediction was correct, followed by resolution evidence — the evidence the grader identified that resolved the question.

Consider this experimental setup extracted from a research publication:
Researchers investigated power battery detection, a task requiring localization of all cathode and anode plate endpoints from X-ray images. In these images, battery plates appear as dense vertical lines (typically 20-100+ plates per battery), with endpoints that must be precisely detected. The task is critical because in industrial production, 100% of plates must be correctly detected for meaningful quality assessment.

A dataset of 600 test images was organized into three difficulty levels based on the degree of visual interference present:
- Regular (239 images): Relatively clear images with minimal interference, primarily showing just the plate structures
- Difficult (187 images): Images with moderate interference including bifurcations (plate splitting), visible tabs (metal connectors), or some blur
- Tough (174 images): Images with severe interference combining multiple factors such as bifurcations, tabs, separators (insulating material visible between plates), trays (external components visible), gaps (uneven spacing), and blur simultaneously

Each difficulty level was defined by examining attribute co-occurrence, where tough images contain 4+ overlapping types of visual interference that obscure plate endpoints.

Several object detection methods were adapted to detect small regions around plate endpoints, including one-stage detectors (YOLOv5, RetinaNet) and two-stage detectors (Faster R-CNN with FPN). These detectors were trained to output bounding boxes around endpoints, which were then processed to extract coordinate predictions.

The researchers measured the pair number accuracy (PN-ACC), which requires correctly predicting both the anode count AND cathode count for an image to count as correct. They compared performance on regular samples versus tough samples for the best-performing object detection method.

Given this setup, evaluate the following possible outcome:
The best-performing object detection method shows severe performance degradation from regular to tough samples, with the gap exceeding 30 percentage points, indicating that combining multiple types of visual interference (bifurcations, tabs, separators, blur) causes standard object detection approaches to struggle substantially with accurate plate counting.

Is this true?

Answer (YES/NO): YES